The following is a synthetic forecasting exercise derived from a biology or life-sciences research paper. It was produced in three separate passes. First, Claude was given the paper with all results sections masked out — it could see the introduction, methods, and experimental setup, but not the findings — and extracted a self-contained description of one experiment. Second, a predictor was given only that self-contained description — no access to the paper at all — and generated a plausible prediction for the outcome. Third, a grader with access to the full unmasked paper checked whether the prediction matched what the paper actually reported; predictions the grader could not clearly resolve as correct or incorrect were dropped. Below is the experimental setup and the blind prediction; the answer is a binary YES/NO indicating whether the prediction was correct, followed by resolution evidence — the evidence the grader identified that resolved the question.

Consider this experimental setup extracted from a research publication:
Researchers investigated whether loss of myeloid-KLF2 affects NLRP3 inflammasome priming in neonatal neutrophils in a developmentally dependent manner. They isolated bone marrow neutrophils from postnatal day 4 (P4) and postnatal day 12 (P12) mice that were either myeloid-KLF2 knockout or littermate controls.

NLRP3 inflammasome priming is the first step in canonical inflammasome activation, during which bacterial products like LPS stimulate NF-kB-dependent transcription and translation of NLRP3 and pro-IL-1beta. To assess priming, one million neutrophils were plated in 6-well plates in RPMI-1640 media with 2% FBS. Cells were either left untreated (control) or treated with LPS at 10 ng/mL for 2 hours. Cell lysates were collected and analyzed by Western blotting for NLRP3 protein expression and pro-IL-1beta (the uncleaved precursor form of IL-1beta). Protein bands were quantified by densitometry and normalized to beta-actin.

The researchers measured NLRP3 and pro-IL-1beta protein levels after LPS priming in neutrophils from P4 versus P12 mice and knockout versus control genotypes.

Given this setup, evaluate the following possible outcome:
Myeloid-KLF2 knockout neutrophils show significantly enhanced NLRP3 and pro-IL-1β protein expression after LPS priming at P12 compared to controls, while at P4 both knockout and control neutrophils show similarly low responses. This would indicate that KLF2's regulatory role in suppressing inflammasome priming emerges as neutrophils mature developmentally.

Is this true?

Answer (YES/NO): NO